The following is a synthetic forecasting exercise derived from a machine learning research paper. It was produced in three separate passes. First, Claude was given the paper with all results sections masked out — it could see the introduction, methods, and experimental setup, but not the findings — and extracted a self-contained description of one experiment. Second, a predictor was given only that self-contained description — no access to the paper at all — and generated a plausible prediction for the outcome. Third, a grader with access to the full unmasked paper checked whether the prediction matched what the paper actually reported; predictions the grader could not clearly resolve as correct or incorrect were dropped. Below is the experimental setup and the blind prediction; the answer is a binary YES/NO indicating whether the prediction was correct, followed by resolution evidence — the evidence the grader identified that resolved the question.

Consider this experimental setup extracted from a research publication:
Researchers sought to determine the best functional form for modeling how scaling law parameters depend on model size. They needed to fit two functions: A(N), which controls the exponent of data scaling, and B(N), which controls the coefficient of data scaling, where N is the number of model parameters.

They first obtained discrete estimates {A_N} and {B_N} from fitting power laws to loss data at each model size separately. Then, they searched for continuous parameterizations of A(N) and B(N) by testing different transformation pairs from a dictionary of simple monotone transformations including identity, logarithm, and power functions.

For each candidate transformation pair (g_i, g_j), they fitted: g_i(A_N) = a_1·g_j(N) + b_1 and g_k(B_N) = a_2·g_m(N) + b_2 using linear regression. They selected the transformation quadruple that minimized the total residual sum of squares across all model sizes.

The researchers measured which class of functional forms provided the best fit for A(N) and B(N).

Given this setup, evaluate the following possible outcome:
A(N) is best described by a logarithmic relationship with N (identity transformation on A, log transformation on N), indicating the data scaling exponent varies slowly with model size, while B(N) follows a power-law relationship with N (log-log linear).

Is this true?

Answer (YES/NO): NO